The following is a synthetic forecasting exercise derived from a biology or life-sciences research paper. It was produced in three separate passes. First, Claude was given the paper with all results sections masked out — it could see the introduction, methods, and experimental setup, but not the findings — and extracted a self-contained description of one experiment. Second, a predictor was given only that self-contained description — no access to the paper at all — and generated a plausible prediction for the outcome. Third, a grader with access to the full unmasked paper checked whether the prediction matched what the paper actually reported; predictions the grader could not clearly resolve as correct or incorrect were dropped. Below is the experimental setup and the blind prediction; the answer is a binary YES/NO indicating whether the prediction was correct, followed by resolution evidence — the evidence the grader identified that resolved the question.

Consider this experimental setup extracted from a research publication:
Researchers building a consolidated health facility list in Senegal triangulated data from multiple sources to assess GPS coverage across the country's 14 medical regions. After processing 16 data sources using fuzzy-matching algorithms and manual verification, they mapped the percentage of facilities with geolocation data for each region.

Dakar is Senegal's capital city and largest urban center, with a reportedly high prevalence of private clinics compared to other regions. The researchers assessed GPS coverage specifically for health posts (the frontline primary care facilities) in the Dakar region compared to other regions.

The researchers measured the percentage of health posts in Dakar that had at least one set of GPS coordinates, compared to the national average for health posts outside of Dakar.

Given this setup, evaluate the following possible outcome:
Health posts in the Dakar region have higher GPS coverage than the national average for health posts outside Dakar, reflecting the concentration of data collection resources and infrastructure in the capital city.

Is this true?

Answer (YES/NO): NO